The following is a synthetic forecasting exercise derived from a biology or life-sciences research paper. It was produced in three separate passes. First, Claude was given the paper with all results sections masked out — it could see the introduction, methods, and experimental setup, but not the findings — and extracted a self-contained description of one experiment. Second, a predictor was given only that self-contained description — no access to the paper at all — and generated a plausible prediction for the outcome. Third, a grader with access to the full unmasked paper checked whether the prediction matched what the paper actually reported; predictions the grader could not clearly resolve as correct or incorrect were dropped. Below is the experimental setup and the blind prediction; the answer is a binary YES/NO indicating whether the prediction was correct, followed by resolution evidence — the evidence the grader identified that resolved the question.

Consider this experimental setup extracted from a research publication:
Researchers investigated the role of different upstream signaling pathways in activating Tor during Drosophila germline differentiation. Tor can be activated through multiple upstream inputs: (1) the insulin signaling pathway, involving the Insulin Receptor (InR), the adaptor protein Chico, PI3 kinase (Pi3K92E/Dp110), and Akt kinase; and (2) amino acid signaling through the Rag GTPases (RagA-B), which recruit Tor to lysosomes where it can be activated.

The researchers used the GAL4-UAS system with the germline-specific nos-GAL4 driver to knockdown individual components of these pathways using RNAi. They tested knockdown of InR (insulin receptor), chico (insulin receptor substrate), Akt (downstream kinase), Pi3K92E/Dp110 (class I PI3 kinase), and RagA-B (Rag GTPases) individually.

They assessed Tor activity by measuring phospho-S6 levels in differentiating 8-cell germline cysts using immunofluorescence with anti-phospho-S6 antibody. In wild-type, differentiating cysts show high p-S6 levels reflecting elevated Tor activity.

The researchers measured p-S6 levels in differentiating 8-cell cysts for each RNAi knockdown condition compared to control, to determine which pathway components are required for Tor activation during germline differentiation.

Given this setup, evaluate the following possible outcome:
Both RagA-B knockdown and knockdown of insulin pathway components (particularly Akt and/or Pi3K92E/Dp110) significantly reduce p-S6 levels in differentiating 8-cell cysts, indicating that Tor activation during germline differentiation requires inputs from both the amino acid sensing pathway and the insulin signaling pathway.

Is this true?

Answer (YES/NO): NO